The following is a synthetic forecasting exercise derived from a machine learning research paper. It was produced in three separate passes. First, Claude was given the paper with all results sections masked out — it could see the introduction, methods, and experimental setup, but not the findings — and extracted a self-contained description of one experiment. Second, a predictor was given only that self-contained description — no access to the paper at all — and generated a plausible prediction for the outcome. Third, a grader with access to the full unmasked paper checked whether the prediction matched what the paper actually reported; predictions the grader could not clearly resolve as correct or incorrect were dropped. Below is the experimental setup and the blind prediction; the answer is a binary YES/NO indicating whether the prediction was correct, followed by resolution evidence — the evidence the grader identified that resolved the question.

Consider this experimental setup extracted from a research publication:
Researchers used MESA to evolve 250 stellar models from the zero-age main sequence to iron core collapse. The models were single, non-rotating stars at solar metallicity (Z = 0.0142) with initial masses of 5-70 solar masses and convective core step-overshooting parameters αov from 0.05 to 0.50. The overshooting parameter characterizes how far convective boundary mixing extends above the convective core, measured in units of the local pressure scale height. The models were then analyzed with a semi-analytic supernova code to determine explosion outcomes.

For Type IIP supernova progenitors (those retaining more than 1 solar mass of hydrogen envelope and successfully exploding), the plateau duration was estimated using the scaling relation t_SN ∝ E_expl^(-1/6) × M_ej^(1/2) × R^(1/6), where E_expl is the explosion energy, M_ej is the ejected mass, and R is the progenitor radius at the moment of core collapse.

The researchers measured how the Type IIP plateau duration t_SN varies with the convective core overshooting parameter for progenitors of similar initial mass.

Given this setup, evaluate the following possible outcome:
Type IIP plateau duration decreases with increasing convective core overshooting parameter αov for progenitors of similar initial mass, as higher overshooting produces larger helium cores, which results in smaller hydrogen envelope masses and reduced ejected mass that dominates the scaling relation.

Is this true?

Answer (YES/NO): YES